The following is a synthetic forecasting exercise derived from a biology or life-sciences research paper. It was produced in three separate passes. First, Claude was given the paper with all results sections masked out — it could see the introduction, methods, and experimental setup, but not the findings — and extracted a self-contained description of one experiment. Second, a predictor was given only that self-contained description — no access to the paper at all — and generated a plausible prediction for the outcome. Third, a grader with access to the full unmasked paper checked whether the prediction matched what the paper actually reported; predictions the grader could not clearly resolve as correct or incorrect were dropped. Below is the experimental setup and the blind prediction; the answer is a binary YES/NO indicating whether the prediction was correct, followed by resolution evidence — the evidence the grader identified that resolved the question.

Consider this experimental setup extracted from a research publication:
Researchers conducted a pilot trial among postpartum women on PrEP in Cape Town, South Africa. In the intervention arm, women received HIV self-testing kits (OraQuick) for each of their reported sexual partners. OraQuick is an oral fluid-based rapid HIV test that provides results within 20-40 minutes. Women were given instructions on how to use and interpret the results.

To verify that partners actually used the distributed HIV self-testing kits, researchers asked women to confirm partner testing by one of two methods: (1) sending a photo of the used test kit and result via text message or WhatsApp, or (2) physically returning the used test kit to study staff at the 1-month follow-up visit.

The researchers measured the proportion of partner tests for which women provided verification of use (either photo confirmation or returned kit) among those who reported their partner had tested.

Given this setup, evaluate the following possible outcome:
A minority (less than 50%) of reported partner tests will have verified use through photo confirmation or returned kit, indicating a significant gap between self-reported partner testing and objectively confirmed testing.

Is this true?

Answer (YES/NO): NO